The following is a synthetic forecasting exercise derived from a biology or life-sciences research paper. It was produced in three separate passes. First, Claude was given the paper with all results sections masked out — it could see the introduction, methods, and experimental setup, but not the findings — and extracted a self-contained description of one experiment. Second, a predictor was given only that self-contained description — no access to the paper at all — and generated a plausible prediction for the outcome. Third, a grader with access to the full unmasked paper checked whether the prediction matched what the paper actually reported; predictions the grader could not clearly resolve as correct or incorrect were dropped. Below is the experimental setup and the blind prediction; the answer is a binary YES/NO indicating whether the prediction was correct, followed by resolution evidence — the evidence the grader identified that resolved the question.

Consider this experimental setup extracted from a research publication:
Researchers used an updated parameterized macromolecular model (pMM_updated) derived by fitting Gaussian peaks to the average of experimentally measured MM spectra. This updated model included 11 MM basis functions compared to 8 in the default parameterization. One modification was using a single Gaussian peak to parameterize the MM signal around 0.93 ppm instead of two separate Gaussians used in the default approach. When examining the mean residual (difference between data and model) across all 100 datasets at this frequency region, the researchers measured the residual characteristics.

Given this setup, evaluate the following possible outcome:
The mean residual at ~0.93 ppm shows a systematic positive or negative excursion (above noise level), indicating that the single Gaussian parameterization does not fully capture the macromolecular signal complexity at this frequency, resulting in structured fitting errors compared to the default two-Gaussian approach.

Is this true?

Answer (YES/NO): YES